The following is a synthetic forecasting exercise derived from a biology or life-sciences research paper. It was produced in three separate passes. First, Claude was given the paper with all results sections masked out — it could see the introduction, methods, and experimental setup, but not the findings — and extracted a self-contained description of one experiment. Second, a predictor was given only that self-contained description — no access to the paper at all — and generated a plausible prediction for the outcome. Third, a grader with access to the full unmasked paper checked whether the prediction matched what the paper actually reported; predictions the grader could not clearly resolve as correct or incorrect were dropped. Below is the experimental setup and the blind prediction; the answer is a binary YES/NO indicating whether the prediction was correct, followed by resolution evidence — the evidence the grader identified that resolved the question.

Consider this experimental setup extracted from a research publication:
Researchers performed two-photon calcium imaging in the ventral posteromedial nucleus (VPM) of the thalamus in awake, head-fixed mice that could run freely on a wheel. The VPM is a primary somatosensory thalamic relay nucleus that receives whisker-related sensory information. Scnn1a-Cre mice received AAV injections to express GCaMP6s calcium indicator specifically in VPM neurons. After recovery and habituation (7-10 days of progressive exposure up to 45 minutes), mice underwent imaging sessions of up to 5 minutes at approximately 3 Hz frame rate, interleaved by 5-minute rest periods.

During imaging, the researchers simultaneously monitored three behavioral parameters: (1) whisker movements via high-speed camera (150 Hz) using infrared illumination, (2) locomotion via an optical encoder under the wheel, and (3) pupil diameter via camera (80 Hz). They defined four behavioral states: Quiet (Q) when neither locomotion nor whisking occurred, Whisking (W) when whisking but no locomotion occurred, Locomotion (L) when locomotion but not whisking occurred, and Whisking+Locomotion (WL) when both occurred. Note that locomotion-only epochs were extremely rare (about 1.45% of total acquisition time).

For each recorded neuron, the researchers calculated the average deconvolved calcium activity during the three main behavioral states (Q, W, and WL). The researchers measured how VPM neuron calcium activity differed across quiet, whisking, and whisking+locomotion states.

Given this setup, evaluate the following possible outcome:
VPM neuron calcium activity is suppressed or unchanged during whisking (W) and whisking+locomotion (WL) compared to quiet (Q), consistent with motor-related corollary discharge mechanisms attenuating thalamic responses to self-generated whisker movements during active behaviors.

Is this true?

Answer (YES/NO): NO